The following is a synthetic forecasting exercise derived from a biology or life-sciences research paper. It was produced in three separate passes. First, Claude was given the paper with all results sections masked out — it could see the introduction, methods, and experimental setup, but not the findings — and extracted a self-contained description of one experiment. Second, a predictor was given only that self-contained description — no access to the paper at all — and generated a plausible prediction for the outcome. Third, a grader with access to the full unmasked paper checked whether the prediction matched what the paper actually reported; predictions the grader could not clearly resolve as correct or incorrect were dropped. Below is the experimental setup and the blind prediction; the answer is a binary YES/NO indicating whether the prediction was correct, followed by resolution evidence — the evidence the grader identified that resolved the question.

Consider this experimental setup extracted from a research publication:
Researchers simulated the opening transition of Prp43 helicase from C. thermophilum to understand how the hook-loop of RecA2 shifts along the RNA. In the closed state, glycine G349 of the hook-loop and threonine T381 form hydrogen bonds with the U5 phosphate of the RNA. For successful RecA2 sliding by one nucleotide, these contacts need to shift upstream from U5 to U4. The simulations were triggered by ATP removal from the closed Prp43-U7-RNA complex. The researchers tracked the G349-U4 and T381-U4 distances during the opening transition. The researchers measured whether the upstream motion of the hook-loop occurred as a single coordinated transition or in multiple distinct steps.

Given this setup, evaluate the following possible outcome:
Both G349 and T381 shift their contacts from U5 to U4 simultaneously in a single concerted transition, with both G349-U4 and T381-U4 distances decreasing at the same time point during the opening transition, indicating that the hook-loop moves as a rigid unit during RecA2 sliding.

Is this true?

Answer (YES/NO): NO